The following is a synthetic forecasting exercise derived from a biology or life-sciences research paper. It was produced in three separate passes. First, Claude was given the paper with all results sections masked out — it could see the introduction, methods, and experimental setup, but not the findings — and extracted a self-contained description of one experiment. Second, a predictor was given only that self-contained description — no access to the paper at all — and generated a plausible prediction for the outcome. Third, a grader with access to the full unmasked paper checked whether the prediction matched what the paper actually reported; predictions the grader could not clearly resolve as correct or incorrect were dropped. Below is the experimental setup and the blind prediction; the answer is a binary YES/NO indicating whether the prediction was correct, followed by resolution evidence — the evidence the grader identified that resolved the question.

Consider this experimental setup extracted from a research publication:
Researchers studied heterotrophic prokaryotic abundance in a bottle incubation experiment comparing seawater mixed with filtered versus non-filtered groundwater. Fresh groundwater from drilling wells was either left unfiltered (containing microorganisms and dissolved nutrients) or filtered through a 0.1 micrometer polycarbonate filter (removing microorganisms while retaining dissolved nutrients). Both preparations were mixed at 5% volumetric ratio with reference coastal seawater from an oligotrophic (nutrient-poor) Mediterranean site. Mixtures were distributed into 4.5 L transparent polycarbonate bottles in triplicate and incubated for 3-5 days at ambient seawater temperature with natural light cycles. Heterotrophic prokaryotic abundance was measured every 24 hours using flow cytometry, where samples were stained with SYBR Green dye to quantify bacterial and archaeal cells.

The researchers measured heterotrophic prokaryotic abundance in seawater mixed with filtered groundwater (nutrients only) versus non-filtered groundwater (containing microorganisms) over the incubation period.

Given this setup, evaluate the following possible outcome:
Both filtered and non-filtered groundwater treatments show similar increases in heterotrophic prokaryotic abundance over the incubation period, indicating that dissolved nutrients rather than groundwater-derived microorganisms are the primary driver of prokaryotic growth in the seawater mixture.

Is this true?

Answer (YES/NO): NO